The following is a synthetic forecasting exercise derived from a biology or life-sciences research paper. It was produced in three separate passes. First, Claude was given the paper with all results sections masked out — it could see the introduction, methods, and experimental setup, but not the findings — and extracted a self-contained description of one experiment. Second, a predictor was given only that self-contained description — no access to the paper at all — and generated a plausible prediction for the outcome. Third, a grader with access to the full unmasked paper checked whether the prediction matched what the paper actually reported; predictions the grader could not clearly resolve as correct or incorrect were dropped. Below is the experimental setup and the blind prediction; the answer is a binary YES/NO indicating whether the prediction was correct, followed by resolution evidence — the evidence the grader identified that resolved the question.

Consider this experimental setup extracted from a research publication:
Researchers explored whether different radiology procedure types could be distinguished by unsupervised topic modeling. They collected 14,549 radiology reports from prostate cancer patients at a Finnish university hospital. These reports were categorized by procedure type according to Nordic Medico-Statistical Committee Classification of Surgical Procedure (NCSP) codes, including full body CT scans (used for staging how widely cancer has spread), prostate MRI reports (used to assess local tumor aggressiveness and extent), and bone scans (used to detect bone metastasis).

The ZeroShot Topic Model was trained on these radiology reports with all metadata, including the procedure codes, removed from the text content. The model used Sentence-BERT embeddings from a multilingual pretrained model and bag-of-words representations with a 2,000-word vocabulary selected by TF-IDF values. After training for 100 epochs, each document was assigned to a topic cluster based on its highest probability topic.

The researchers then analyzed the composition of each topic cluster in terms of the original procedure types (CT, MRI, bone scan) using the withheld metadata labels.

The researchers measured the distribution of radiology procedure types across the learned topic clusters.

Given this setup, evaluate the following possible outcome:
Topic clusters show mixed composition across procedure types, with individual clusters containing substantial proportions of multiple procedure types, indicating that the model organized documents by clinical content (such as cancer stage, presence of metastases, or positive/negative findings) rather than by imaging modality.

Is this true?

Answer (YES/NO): NO